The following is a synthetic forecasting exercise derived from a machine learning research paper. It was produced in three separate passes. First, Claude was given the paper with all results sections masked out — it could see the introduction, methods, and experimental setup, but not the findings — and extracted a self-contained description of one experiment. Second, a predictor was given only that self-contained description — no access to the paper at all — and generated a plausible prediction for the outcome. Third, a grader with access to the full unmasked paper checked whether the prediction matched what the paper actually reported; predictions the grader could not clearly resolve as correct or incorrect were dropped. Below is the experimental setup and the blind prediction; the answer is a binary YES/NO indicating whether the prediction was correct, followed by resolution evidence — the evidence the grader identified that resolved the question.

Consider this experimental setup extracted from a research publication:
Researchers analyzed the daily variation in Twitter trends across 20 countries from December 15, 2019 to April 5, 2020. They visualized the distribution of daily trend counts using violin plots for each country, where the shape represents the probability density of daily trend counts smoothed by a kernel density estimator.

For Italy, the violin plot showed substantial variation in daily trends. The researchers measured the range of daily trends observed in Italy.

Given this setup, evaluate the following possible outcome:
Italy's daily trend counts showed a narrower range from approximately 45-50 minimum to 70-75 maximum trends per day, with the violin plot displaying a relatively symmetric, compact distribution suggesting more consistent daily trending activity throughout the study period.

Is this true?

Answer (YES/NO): NO